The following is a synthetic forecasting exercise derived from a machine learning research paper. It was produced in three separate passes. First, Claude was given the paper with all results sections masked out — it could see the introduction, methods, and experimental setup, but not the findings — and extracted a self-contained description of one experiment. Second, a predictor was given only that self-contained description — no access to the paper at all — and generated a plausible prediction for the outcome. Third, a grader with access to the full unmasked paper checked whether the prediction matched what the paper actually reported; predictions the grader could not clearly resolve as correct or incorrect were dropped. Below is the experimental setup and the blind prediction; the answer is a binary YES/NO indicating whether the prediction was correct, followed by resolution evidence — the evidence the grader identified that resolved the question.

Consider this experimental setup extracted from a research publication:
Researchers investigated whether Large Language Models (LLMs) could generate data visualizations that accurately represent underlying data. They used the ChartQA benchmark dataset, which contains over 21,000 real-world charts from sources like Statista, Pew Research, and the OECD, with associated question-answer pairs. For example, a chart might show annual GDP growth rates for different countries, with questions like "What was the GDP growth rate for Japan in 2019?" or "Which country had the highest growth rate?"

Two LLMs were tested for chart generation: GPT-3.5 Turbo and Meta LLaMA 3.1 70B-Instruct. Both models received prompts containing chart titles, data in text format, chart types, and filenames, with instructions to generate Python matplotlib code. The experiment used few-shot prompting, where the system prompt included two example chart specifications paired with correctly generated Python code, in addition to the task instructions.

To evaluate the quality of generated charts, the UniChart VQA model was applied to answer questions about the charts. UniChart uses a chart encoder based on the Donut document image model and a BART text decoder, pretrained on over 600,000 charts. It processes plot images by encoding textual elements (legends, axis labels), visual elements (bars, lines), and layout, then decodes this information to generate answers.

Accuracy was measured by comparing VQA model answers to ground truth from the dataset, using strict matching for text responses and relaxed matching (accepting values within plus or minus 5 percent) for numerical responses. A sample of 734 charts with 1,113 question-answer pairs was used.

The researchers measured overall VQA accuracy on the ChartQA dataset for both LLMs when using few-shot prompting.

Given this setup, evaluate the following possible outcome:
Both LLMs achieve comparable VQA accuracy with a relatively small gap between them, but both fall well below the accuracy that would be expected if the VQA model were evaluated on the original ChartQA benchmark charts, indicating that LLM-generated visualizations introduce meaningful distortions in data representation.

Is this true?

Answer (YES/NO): NO